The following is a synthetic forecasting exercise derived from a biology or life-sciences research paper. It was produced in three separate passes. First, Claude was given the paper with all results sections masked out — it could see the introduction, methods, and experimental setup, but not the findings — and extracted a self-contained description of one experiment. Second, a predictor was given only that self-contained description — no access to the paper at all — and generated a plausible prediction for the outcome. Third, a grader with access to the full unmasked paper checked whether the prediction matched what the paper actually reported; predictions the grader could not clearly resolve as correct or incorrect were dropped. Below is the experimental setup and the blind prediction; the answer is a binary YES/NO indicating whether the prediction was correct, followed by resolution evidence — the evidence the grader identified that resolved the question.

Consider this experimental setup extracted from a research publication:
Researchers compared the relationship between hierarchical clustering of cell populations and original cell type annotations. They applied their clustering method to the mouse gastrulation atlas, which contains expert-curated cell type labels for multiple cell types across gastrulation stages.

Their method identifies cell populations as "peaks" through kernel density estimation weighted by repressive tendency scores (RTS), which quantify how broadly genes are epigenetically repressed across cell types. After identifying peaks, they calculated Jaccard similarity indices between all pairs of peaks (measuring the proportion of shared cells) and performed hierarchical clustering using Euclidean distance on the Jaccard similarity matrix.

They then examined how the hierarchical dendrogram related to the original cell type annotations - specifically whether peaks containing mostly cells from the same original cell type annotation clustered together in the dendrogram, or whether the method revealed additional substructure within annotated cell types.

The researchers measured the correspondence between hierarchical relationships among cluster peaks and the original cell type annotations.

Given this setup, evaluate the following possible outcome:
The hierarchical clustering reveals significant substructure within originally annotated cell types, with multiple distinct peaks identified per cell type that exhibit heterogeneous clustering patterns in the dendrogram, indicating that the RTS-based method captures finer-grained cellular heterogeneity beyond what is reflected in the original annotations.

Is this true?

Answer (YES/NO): YES